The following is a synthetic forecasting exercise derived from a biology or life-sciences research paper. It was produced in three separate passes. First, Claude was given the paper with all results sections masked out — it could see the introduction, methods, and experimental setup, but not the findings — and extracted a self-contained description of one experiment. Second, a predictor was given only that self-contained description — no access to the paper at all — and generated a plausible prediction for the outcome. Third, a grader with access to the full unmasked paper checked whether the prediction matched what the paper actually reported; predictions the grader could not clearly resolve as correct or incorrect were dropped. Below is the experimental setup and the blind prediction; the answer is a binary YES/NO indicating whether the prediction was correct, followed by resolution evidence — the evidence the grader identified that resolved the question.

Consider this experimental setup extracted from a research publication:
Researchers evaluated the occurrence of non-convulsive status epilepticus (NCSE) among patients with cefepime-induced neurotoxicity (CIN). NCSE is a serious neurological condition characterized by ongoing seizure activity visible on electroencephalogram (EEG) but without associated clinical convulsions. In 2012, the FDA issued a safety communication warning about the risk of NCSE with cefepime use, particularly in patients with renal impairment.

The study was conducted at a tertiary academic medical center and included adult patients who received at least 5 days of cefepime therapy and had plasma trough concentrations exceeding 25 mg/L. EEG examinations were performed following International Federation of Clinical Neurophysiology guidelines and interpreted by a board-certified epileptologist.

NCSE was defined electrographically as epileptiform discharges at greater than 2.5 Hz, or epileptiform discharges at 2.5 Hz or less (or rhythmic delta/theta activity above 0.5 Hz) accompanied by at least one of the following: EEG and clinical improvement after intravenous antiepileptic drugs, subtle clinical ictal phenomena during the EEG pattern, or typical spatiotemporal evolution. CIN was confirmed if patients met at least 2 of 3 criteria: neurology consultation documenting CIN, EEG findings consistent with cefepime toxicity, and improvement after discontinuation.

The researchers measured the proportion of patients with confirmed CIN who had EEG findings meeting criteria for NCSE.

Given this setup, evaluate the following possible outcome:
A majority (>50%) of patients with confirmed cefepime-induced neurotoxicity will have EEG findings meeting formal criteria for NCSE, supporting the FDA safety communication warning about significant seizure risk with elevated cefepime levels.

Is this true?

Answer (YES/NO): NO